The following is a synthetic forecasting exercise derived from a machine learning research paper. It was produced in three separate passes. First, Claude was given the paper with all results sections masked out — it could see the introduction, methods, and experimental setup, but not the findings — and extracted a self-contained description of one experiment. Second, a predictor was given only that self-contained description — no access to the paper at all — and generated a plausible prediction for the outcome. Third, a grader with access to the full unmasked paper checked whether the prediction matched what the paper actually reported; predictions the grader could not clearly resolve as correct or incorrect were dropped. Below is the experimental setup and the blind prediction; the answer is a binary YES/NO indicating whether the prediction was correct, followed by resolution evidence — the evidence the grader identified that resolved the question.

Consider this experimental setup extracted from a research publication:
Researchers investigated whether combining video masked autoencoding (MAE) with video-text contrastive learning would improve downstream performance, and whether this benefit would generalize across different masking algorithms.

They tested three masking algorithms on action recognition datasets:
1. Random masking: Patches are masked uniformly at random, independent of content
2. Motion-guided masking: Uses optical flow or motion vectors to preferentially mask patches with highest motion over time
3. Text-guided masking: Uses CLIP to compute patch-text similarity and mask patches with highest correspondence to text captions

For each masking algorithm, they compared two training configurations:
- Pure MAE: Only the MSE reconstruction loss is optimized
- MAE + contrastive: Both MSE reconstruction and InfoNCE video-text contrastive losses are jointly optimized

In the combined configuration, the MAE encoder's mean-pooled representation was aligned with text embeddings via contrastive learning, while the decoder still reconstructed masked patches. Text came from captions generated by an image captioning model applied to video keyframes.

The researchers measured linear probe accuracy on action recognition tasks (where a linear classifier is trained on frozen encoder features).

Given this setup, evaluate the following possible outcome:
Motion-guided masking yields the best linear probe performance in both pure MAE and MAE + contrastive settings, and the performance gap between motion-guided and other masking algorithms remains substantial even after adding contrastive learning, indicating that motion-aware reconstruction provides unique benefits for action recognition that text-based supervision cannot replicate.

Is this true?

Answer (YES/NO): NO